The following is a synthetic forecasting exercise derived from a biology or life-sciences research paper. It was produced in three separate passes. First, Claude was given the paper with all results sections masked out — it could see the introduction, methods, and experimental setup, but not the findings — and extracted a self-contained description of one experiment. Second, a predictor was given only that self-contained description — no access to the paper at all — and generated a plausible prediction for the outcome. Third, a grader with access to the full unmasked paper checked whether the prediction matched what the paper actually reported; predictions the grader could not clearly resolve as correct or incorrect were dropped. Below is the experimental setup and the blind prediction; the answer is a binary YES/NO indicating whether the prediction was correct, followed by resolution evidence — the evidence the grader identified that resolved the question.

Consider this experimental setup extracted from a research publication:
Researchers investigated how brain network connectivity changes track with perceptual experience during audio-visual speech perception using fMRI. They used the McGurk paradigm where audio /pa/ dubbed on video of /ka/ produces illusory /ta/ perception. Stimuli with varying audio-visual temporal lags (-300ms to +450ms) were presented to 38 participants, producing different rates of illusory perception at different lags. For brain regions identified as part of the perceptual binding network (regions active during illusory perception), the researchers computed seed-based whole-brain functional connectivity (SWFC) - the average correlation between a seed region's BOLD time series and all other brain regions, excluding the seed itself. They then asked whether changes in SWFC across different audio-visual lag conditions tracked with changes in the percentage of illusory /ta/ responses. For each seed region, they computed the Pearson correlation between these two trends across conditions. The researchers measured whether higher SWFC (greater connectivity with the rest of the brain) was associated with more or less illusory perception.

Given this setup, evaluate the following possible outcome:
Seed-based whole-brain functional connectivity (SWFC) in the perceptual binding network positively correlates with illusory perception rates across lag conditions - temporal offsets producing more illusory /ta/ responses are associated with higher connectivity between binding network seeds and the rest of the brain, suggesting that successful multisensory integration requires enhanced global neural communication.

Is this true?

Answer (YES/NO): NO